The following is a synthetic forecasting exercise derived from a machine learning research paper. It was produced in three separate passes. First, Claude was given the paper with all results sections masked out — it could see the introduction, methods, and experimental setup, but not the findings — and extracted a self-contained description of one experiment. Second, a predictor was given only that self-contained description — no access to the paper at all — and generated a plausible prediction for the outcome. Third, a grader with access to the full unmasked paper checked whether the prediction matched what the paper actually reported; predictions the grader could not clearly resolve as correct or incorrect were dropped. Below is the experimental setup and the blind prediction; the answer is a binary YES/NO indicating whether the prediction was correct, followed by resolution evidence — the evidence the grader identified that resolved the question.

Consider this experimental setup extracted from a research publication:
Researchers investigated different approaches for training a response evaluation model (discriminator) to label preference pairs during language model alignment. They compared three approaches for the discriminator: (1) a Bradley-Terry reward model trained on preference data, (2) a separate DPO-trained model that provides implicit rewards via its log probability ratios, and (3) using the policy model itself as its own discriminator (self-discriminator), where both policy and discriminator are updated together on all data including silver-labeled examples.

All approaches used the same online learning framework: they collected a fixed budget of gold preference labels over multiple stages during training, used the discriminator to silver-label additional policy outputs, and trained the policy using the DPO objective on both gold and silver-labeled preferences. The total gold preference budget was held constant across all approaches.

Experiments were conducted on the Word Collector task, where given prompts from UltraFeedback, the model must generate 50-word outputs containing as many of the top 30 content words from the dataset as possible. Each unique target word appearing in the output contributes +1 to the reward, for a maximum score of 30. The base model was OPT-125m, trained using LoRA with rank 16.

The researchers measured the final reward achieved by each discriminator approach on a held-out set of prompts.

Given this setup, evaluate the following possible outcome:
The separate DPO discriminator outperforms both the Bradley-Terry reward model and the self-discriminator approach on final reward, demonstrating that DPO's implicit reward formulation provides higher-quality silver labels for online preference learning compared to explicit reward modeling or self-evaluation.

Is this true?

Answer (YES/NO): NO